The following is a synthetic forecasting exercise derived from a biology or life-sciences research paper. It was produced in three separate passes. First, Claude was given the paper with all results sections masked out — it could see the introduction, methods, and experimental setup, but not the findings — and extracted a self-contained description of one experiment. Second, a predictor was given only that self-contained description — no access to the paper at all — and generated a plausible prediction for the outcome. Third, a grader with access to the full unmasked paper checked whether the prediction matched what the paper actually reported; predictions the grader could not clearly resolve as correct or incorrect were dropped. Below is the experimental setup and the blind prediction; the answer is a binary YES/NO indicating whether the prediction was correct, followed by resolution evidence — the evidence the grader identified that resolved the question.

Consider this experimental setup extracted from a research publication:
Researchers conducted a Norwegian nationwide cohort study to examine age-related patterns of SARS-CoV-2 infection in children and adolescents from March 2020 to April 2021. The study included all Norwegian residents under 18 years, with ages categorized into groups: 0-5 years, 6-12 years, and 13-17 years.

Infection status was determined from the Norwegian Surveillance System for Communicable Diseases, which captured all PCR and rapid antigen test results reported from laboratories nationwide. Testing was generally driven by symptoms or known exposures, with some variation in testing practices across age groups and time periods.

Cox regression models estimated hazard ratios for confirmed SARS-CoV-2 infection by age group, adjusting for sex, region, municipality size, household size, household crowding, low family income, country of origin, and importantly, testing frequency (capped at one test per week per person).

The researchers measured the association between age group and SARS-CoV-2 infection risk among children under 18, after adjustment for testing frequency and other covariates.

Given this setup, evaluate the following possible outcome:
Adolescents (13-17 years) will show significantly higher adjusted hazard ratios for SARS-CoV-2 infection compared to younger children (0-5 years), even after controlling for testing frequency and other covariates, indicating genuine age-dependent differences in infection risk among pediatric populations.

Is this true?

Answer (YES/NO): YES